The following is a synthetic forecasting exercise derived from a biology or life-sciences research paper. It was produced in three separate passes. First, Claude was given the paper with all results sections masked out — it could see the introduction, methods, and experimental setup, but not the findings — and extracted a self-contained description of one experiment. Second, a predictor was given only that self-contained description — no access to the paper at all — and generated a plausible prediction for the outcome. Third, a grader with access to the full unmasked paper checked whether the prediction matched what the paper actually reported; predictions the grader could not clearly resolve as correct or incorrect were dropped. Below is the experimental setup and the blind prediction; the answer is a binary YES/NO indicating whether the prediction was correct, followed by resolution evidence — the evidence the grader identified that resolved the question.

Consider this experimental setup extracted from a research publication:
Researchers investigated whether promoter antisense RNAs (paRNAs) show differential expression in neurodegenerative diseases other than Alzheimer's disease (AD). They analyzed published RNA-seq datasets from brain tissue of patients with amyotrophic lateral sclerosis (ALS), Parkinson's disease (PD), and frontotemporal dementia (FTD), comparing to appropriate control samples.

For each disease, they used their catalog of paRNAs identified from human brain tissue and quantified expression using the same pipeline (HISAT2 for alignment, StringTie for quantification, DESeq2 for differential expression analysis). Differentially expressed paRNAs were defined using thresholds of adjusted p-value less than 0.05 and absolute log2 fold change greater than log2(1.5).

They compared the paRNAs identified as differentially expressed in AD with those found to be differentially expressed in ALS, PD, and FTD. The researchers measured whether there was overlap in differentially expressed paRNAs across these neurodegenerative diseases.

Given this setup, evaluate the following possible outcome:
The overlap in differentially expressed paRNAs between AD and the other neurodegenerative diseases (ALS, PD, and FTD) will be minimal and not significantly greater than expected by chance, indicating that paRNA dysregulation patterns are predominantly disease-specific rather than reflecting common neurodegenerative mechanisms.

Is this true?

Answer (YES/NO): YES